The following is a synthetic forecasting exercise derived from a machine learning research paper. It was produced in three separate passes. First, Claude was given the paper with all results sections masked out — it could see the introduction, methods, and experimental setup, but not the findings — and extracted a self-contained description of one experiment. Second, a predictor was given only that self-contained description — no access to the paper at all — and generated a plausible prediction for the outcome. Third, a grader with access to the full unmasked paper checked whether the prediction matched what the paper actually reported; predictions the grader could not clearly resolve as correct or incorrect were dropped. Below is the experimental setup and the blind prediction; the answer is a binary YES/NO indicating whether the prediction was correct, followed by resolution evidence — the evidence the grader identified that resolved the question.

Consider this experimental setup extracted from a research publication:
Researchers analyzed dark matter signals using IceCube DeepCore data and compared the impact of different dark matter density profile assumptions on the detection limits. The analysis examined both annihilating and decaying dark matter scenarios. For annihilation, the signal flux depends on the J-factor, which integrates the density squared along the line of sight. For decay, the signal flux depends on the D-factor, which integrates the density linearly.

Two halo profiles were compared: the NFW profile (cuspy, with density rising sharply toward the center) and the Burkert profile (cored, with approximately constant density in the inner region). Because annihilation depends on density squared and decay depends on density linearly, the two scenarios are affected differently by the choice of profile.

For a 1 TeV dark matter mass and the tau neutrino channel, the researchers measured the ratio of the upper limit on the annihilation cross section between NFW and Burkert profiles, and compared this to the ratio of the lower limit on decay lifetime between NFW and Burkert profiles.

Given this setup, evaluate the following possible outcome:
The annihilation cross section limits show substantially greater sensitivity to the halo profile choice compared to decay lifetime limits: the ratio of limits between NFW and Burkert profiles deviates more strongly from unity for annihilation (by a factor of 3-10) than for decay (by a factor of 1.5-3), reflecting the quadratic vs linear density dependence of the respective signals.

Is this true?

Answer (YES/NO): NO